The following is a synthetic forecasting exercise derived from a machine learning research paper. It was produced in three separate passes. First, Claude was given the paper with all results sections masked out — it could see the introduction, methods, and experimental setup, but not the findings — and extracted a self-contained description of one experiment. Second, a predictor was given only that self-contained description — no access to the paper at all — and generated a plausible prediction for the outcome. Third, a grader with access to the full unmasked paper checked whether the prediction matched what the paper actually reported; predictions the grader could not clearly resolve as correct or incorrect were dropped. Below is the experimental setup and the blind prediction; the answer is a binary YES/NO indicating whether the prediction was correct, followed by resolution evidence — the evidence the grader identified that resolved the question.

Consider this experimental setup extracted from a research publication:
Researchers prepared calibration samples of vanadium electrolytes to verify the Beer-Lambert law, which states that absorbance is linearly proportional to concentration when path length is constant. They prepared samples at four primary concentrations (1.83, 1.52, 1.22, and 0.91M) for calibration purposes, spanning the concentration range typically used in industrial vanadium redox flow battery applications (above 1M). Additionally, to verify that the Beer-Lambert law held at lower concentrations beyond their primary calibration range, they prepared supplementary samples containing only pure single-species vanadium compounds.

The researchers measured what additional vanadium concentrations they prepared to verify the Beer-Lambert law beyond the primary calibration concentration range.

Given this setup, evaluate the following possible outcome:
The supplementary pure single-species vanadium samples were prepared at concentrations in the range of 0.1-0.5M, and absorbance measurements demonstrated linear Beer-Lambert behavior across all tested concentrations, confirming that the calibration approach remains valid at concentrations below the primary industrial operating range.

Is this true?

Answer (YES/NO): NO